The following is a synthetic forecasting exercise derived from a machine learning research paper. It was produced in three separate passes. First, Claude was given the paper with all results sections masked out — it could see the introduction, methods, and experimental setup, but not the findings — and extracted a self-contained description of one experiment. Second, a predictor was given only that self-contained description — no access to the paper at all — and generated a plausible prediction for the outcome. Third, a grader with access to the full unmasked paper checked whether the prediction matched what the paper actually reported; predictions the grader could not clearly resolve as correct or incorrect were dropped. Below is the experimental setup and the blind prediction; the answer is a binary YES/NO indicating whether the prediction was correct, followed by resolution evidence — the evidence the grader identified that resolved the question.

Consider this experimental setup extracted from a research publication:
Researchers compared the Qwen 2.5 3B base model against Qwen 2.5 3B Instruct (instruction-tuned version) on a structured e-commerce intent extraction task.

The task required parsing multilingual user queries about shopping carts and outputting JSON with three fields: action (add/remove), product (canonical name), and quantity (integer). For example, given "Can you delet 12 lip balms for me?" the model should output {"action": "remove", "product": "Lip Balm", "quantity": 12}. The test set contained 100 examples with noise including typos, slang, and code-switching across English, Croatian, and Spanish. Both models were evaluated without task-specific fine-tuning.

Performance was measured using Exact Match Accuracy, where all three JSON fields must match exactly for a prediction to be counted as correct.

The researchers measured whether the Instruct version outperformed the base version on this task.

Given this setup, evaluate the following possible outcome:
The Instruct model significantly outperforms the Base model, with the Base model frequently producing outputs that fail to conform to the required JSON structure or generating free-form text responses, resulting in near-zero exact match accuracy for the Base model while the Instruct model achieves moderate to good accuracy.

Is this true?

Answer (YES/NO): NO